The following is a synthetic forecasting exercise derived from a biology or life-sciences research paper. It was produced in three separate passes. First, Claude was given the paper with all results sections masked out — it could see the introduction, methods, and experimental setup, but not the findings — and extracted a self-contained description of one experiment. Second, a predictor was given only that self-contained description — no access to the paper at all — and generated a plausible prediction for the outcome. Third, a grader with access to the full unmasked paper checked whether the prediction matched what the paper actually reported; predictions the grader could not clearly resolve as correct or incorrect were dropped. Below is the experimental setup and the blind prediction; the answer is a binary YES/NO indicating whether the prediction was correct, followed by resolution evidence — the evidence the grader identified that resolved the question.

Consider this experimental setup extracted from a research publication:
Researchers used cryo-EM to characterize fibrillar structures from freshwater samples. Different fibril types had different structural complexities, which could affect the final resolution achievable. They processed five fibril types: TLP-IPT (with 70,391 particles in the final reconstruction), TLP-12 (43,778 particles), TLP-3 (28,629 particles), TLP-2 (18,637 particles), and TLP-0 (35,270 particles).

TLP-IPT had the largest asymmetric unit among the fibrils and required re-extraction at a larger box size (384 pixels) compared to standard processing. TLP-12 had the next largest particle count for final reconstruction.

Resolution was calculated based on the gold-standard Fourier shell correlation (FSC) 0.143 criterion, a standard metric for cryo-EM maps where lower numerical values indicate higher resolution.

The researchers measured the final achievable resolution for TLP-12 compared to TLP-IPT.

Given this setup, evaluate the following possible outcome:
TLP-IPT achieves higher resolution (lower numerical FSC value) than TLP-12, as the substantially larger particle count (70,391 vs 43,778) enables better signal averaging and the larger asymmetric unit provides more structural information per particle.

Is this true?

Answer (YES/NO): NO